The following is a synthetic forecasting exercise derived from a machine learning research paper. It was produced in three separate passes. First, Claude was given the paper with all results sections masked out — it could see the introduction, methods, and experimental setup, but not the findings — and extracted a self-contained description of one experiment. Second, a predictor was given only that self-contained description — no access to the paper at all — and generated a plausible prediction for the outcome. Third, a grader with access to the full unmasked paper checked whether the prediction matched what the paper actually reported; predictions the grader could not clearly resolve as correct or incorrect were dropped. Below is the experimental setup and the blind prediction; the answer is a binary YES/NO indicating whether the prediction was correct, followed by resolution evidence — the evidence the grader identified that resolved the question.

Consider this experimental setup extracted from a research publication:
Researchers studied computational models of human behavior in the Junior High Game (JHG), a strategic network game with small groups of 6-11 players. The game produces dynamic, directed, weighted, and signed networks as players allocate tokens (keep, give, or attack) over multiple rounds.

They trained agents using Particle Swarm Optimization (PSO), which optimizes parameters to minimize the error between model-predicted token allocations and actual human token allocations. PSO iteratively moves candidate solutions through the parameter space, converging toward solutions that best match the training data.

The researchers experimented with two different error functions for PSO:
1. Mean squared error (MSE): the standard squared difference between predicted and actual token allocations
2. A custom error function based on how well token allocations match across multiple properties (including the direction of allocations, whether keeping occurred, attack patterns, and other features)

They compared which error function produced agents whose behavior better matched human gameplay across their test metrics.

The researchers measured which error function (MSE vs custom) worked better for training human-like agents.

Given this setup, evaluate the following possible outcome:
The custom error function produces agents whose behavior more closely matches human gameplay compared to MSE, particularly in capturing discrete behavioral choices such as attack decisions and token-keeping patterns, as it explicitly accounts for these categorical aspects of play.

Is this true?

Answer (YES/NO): YES